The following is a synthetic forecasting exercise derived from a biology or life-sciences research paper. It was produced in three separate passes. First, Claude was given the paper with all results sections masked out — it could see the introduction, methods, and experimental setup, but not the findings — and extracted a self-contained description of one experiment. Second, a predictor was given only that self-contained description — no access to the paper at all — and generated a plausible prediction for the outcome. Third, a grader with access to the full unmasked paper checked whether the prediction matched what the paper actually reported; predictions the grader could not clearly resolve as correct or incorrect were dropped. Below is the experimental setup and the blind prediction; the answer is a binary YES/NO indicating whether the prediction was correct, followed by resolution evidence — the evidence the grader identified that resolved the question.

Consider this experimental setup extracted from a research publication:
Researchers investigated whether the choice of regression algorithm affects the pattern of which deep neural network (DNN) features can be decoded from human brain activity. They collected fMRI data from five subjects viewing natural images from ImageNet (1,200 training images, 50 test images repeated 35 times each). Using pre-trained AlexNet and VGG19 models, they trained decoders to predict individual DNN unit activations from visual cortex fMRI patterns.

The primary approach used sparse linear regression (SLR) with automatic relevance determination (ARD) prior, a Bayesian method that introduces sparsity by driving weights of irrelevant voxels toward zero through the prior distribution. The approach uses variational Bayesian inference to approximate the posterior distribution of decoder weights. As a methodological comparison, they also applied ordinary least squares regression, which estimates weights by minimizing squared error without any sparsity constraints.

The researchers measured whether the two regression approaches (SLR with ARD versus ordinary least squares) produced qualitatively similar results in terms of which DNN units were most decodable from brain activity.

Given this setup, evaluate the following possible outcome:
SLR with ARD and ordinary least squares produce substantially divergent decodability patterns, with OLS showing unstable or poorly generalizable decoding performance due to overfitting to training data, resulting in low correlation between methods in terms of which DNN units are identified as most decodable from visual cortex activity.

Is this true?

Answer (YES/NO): NO